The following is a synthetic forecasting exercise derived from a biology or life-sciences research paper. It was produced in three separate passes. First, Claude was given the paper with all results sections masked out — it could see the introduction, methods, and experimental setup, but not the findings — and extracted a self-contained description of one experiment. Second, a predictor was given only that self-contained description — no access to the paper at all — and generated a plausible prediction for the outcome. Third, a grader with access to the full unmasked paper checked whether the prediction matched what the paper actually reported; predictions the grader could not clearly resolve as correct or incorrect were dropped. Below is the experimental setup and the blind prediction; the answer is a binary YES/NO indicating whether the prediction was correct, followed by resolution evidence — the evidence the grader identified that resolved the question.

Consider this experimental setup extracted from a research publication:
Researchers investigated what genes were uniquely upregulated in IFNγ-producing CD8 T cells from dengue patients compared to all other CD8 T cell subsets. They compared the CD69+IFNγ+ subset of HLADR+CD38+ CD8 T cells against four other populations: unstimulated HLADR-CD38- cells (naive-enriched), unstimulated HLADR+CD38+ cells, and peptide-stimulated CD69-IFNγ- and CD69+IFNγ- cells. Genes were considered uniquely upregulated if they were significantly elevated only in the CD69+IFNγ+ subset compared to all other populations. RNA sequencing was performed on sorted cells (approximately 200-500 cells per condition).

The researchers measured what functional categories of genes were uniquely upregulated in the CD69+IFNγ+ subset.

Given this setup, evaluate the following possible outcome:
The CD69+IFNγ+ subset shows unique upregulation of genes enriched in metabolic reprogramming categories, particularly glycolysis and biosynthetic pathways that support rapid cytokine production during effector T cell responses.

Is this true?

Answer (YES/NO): NO